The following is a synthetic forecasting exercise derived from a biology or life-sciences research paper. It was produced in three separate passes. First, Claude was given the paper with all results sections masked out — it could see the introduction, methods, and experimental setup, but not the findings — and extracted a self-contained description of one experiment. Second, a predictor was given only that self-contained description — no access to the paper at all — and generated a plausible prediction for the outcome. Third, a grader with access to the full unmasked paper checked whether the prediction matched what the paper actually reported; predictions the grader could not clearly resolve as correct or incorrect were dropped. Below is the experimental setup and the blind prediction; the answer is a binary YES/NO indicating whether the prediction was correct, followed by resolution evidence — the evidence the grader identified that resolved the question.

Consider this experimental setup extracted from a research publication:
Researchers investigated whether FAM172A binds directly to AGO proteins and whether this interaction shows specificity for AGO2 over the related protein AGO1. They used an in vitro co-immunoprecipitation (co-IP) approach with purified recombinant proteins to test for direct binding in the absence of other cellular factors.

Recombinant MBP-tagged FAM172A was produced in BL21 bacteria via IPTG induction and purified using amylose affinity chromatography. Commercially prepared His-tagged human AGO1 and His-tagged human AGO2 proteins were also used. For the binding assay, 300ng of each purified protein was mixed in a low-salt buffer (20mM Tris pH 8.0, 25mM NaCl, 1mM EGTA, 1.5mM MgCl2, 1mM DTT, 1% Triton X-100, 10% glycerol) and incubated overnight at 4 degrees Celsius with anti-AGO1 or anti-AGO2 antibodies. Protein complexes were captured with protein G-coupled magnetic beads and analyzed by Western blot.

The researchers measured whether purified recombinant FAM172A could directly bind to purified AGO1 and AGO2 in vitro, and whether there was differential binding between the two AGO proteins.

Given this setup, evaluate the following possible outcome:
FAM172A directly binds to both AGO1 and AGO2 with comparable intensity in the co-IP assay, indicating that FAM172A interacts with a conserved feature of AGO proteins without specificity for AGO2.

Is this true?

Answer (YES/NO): NO